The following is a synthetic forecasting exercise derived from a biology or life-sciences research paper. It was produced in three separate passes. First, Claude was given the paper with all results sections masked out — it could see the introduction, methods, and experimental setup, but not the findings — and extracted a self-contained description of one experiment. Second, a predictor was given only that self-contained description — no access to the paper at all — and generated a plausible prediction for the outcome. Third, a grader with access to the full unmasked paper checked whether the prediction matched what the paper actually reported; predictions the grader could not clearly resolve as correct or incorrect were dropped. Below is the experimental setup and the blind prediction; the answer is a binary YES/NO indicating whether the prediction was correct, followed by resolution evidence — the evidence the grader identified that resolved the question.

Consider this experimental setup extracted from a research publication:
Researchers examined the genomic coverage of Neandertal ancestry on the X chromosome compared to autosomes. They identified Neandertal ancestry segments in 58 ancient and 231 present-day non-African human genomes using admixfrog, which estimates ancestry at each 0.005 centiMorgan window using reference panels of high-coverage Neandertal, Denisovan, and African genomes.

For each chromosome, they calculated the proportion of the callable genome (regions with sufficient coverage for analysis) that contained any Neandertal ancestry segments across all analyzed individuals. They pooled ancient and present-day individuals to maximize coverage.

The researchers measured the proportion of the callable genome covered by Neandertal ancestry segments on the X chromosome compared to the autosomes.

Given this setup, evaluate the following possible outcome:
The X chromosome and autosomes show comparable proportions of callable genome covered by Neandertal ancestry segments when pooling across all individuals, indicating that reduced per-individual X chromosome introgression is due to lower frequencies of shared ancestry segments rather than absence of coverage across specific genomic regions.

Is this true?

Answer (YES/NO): NO